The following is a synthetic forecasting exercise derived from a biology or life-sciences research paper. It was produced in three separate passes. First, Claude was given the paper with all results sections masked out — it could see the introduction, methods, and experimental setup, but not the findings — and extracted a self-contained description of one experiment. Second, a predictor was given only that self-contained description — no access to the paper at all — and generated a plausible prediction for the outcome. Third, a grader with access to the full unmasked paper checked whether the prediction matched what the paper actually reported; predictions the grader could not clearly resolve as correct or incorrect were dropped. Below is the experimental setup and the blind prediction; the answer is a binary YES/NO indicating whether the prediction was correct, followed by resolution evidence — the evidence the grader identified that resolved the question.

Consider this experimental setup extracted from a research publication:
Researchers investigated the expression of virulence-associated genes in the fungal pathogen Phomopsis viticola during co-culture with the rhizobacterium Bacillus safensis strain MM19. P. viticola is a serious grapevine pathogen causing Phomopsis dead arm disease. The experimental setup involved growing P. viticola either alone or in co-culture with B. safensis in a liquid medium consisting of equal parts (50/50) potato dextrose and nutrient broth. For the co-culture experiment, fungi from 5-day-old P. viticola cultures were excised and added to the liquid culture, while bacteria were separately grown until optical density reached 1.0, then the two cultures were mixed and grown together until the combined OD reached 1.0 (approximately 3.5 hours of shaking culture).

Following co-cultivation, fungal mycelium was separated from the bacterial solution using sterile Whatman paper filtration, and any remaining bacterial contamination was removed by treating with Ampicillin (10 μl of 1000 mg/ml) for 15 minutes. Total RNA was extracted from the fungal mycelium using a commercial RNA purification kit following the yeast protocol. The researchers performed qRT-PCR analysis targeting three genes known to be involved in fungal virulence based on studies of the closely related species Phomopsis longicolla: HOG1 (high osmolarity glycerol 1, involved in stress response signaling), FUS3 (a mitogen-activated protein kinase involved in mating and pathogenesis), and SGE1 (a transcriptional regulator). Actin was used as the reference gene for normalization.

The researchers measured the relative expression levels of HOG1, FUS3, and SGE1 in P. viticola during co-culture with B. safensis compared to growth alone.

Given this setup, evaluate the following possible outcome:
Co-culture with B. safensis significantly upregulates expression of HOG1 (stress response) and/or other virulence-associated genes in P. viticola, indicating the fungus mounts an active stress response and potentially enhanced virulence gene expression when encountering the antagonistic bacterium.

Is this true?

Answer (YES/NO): YES